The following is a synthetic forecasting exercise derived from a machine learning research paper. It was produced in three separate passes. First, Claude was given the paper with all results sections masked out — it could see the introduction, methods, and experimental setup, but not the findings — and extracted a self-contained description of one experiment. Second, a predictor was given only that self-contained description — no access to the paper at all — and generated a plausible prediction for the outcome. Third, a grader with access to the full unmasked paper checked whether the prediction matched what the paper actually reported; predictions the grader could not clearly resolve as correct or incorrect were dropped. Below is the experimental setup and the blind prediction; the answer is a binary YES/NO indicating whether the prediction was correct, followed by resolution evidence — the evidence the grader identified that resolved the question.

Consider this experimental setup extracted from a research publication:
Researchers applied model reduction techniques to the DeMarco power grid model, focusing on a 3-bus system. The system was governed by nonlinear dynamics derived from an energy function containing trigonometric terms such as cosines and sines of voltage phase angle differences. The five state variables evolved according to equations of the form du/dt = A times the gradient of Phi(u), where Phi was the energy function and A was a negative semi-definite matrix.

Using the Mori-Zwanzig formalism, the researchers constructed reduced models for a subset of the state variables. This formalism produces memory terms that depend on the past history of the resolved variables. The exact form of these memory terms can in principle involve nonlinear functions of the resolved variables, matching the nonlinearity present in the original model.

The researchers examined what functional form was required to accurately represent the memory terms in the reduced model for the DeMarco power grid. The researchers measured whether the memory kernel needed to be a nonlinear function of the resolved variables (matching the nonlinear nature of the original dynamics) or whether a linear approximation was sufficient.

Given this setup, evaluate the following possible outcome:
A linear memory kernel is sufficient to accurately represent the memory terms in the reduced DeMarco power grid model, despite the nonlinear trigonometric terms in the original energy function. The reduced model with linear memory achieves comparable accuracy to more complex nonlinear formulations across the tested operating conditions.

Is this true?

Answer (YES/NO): YES